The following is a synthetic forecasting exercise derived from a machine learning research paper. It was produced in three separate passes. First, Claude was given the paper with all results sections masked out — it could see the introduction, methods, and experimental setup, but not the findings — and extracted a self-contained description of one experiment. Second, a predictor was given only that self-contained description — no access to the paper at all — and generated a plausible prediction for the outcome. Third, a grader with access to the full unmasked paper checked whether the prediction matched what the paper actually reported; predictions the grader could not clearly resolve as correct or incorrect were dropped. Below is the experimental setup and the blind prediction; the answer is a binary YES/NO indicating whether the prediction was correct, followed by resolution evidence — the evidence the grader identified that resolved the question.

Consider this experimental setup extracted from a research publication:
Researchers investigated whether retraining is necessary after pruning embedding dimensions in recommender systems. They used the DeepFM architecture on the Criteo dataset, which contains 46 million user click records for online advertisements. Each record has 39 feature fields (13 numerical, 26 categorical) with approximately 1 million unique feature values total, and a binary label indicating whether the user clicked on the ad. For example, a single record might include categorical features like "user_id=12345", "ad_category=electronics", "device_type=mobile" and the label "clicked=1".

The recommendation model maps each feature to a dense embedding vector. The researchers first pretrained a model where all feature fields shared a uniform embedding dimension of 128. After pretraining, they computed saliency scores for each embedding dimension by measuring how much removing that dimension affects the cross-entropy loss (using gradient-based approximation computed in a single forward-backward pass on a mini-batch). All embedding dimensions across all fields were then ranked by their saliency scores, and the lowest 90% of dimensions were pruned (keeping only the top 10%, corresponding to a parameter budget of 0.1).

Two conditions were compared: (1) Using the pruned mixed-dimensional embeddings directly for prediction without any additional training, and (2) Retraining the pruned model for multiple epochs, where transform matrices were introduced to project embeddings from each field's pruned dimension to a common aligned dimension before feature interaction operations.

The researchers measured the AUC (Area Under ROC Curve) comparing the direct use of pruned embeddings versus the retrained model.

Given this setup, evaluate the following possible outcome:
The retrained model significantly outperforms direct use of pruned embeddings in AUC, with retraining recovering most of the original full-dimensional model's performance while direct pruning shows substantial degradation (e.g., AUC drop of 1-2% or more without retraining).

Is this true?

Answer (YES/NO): NO